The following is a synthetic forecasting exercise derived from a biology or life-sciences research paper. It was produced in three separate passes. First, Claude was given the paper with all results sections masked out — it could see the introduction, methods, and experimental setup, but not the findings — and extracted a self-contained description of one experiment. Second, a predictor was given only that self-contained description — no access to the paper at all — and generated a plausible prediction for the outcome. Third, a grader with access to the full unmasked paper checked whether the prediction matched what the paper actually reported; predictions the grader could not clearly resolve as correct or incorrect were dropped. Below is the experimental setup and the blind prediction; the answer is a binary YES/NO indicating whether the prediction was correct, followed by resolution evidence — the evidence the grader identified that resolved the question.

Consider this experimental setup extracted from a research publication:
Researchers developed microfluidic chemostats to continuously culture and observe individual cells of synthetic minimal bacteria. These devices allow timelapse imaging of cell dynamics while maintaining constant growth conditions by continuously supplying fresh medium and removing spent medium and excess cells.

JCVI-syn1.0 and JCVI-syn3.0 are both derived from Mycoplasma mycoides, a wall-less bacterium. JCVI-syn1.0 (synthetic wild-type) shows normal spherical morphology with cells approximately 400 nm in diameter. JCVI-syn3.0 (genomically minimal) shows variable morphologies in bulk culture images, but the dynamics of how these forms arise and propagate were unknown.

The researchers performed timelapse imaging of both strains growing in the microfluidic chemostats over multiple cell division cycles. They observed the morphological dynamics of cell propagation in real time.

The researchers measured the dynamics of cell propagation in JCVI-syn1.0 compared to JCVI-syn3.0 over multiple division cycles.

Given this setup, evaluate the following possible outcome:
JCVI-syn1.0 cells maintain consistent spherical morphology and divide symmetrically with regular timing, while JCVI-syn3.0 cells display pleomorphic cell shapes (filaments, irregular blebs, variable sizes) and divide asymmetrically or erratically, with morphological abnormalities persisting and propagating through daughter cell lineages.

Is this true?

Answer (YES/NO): NO